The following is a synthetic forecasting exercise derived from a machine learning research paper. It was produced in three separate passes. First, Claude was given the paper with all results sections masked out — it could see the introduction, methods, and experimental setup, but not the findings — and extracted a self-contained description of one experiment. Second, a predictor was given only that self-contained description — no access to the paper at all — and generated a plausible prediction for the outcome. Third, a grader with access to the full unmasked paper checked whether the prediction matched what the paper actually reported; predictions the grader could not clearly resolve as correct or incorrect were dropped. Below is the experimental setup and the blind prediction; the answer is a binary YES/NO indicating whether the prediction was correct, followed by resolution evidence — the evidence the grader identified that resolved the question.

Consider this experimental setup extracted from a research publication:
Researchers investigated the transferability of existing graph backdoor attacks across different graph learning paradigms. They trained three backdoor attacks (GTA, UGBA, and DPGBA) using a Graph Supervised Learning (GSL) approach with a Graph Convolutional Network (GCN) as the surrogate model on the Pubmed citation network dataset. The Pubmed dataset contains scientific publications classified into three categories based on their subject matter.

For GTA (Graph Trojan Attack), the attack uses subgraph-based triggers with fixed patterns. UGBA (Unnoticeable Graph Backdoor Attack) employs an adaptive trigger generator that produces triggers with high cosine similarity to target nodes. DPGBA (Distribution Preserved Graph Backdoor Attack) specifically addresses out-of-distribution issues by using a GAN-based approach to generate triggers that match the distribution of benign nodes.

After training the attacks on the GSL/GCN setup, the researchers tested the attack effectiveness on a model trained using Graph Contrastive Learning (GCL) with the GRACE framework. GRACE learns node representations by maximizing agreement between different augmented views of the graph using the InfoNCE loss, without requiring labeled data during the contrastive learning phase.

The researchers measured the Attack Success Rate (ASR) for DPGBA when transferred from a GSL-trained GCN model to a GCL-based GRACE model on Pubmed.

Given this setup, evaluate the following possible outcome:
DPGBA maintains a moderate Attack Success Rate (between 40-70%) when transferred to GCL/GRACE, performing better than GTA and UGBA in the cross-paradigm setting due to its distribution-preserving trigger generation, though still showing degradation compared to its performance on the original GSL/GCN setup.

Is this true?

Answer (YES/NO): NO